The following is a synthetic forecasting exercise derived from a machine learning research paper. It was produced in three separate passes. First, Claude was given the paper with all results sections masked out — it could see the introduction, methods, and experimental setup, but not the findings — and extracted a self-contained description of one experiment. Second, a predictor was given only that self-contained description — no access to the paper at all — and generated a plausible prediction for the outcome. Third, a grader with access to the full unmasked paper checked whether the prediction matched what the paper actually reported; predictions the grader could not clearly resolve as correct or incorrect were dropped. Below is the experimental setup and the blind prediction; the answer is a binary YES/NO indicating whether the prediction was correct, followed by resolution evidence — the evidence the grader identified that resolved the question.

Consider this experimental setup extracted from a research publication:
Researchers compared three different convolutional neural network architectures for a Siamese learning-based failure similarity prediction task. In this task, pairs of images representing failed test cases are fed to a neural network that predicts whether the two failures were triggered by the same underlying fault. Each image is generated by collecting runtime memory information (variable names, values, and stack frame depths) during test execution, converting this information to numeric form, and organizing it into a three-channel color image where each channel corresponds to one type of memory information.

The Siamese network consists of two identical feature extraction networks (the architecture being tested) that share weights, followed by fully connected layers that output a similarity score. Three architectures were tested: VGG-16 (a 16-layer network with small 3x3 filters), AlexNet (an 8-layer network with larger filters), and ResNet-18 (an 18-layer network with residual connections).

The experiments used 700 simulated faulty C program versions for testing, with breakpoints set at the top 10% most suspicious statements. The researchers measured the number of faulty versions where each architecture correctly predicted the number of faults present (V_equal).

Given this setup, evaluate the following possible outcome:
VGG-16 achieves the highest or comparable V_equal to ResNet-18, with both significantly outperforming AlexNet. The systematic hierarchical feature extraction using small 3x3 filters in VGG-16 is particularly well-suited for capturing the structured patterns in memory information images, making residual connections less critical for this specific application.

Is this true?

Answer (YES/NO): NO